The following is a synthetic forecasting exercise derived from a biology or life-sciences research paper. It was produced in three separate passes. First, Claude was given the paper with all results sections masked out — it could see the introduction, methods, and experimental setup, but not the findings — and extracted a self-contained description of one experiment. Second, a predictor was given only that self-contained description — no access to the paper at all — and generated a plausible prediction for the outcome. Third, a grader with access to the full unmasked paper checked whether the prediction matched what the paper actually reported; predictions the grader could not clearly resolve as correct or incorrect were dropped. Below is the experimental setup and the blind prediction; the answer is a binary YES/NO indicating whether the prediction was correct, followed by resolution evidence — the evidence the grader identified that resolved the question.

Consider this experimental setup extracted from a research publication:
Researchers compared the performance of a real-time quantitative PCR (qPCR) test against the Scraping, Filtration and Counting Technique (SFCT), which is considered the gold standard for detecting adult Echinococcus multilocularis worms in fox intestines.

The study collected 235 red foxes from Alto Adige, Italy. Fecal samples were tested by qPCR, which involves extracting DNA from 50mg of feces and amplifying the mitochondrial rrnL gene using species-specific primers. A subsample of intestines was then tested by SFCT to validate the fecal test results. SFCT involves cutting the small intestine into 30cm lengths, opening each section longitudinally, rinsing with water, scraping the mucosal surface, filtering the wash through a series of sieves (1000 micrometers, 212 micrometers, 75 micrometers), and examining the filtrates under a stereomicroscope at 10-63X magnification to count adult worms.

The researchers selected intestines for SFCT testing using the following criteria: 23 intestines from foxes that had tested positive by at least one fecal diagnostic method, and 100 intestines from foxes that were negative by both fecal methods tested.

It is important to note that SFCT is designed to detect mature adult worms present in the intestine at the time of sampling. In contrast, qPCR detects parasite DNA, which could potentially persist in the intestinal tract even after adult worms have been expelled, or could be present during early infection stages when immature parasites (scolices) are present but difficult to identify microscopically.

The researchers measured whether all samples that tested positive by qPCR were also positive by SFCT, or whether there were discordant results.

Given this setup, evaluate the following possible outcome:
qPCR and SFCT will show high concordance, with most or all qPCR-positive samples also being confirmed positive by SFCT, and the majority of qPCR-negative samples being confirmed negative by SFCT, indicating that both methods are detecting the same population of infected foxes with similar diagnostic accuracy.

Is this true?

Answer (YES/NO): NO